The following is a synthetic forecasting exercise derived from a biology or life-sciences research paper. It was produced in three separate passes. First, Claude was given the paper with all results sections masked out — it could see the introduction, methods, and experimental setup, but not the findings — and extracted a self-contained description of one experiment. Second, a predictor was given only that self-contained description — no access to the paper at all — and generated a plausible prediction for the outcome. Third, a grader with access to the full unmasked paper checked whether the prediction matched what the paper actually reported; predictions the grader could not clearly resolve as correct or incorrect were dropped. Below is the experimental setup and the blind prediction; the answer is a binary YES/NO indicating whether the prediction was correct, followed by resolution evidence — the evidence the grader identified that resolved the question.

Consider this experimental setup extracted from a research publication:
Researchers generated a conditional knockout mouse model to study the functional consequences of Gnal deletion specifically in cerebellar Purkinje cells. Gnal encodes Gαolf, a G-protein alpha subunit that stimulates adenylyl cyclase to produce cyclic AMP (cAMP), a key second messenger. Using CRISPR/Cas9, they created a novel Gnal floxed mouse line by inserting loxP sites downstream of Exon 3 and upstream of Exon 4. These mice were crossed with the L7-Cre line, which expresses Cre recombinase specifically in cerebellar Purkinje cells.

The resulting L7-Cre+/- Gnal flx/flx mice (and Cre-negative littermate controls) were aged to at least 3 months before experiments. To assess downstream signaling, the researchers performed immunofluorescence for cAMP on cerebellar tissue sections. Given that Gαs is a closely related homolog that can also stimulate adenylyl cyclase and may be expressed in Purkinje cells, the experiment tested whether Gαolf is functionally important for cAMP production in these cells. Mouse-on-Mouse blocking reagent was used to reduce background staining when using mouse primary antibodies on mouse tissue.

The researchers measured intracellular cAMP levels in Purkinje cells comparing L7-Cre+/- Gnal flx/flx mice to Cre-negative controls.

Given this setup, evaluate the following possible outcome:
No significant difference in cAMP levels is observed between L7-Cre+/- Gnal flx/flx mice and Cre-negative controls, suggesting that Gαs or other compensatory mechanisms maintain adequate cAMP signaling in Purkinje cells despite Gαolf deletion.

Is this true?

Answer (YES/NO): NO